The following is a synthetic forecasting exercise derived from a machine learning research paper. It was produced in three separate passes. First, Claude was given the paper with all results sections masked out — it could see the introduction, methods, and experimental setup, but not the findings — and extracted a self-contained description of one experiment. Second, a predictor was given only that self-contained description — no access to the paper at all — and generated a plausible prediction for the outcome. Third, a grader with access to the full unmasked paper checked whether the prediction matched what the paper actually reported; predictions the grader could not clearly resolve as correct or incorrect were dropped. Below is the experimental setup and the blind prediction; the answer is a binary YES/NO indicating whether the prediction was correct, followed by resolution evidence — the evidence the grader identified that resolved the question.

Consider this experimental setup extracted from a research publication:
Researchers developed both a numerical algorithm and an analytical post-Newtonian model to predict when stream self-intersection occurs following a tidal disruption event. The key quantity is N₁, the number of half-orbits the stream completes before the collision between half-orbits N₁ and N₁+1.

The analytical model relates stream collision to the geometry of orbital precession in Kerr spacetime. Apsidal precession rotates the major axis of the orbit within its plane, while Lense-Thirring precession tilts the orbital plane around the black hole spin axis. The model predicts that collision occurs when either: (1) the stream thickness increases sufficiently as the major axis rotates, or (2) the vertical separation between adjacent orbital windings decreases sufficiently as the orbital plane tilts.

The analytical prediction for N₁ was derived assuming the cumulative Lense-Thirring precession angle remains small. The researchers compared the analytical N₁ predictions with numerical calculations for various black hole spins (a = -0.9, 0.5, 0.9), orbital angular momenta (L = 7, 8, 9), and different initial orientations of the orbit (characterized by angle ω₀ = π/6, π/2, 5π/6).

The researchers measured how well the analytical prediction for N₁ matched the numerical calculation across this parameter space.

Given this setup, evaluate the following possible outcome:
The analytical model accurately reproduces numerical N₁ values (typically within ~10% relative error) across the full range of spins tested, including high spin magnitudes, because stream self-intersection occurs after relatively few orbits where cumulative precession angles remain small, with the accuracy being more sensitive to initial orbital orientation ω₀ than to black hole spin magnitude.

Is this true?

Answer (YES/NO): NO